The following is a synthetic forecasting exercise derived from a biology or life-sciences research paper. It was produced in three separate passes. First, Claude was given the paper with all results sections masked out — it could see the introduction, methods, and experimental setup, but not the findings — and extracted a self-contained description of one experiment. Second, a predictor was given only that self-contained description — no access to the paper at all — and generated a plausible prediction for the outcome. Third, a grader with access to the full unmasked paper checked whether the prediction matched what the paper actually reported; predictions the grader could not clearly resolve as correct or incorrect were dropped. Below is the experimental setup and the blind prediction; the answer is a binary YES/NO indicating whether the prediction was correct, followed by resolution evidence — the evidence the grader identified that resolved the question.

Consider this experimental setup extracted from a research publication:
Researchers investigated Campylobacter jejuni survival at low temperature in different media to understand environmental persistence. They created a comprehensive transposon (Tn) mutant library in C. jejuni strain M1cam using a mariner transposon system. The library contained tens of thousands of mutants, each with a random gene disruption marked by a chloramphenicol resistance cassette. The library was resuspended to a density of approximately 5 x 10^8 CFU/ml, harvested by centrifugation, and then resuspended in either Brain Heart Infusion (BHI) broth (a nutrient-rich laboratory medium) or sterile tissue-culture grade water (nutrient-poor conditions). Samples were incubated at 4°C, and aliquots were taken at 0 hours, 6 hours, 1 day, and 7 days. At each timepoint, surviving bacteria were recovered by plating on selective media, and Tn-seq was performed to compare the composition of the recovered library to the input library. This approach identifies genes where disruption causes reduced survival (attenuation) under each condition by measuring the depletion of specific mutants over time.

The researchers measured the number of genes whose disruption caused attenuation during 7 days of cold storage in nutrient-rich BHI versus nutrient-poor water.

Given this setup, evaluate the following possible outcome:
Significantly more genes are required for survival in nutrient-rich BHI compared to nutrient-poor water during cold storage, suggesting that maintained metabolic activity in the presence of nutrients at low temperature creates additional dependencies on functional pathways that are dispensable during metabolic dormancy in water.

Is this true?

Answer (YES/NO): NO